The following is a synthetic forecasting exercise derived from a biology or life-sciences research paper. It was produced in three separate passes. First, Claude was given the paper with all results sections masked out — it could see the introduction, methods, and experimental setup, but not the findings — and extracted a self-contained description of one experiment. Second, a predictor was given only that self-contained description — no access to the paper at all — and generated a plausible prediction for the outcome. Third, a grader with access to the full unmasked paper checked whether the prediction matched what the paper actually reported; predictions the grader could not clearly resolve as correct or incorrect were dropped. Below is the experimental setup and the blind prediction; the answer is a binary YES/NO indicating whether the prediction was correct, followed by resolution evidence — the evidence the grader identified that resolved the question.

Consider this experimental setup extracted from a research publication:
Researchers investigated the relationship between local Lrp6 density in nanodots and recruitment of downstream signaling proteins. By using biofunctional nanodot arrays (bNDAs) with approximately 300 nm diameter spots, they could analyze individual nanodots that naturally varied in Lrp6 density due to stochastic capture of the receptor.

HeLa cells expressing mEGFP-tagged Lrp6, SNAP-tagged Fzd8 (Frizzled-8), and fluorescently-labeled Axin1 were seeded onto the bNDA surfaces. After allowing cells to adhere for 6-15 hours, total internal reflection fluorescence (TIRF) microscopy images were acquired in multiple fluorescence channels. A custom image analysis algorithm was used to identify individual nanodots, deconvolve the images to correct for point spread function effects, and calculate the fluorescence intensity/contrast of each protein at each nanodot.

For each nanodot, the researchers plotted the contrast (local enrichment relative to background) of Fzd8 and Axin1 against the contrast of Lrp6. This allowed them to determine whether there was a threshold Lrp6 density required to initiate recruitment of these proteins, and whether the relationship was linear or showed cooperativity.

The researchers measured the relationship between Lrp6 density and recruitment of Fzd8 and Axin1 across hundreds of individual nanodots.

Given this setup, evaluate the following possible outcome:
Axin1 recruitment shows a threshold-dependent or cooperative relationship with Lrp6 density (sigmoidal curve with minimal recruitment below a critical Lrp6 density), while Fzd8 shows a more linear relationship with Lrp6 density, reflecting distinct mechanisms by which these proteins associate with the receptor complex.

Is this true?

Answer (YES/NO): NO